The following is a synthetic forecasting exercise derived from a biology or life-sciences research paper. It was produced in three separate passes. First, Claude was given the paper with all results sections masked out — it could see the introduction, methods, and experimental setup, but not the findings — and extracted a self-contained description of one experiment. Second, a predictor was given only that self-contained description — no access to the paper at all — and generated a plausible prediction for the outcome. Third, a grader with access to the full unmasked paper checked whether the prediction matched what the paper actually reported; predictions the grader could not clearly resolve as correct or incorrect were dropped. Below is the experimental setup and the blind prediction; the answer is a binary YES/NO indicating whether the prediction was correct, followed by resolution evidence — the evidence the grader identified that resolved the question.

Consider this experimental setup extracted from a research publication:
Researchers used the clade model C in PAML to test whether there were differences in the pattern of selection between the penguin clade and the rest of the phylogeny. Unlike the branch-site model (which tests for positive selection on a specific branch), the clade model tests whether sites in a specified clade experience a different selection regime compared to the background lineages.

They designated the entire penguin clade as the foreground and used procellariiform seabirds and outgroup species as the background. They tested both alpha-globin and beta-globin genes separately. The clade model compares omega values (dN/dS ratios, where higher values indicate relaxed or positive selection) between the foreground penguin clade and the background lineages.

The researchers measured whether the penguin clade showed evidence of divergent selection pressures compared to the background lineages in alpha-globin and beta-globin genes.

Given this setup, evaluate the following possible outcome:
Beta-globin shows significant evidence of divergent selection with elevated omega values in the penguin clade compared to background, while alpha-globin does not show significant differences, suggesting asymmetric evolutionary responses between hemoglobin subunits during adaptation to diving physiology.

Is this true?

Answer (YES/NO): NO